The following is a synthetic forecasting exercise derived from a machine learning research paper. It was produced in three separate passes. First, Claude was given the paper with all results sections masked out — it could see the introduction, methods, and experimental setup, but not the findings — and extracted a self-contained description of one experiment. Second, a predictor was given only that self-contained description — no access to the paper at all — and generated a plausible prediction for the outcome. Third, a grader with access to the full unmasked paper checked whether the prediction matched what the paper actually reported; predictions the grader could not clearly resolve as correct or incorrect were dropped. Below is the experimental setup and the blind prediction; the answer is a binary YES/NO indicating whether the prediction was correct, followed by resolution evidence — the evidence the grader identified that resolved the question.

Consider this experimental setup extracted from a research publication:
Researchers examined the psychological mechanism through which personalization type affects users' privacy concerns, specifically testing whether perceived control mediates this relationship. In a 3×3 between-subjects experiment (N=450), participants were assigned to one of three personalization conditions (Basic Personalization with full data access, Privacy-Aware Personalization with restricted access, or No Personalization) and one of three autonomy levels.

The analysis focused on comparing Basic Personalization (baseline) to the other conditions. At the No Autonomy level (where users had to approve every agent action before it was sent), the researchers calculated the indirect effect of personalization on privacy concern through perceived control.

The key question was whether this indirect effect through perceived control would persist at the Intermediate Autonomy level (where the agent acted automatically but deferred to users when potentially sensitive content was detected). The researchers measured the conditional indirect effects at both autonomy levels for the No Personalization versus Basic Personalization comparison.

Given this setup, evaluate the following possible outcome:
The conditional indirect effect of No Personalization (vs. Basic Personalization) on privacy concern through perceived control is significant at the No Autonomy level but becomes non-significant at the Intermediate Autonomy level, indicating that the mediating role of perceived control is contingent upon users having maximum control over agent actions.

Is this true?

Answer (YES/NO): YES